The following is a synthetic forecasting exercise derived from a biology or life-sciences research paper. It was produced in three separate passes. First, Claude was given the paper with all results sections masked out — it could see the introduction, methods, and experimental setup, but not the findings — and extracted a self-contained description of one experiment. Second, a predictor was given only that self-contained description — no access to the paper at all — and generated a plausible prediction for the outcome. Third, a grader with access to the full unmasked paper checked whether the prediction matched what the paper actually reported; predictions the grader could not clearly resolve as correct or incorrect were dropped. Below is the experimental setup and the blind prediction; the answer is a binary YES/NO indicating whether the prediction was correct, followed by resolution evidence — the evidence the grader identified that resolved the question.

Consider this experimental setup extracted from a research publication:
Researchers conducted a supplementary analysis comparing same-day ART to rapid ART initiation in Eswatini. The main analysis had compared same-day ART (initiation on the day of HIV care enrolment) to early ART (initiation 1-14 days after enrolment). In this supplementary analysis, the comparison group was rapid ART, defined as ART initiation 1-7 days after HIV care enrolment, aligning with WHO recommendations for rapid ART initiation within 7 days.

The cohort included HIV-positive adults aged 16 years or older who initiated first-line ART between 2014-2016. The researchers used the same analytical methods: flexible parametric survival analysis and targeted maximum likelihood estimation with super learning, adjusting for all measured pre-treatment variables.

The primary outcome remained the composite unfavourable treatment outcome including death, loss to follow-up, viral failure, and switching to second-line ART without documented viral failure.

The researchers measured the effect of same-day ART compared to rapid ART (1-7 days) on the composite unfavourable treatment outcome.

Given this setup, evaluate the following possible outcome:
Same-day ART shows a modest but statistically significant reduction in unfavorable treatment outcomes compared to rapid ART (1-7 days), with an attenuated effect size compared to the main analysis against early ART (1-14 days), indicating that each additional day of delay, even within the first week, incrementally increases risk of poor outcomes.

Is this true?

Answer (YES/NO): NO